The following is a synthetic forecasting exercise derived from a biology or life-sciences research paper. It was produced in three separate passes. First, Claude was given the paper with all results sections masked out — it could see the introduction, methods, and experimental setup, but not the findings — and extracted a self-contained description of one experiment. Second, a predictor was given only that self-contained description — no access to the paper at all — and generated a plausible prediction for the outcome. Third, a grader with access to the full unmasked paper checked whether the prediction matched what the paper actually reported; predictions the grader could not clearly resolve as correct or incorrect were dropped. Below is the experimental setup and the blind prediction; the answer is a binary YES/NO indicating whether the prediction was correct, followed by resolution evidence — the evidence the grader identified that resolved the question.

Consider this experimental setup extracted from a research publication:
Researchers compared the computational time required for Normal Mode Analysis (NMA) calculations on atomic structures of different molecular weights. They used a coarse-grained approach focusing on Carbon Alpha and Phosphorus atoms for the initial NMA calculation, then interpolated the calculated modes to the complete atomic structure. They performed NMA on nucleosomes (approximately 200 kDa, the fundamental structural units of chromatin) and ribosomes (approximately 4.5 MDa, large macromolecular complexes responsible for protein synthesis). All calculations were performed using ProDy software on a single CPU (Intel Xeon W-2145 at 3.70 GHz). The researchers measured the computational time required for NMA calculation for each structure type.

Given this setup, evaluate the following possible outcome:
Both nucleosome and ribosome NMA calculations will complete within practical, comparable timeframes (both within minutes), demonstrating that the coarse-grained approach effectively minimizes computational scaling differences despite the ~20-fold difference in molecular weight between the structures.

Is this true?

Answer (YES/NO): NO